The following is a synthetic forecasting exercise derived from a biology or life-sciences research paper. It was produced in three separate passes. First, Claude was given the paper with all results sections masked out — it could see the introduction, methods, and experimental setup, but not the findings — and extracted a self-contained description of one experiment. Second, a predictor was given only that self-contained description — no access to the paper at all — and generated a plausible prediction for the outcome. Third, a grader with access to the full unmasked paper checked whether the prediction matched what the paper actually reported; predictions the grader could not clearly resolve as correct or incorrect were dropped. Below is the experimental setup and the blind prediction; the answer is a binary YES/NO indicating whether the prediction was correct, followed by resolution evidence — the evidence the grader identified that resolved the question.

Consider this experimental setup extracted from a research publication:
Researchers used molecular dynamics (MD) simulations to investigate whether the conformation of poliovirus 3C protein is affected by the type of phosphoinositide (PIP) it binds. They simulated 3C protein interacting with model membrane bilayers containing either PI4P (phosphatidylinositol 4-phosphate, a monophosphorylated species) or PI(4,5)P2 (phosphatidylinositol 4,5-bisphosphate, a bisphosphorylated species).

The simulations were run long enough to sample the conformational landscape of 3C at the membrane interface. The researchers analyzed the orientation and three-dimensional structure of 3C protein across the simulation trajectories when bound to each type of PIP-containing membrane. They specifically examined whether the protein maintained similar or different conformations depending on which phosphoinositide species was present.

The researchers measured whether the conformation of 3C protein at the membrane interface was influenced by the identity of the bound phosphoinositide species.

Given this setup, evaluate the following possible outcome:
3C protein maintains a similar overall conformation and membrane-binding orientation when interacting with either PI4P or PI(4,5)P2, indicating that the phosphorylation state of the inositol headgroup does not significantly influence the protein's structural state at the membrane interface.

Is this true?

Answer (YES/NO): NO